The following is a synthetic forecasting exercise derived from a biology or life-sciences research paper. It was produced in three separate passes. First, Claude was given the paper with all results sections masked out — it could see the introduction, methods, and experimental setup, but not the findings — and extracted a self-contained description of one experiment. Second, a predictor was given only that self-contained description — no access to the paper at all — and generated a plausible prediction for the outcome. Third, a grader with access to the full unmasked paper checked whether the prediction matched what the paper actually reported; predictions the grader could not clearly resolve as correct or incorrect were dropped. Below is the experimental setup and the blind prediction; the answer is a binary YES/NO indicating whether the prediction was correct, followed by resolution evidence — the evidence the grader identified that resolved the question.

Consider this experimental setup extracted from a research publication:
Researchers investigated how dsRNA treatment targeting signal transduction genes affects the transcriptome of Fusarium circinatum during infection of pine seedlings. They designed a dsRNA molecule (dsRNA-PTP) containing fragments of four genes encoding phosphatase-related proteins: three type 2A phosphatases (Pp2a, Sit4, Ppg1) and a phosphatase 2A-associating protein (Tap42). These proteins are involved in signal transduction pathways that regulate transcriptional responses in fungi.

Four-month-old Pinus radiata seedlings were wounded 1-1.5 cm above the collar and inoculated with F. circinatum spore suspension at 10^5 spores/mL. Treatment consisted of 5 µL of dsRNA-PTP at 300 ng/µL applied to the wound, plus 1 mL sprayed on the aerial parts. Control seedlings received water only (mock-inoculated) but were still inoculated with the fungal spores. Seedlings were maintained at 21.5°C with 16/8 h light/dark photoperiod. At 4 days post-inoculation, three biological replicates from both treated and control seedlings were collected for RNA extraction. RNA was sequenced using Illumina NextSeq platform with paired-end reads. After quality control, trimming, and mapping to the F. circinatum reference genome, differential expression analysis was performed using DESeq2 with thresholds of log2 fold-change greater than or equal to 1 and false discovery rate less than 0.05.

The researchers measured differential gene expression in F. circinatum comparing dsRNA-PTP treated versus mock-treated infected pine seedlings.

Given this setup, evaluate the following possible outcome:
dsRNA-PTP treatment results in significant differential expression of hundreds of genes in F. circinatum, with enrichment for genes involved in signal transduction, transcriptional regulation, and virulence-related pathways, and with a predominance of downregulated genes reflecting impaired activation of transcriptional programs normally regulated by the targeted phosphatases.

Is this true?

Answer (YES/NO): NO